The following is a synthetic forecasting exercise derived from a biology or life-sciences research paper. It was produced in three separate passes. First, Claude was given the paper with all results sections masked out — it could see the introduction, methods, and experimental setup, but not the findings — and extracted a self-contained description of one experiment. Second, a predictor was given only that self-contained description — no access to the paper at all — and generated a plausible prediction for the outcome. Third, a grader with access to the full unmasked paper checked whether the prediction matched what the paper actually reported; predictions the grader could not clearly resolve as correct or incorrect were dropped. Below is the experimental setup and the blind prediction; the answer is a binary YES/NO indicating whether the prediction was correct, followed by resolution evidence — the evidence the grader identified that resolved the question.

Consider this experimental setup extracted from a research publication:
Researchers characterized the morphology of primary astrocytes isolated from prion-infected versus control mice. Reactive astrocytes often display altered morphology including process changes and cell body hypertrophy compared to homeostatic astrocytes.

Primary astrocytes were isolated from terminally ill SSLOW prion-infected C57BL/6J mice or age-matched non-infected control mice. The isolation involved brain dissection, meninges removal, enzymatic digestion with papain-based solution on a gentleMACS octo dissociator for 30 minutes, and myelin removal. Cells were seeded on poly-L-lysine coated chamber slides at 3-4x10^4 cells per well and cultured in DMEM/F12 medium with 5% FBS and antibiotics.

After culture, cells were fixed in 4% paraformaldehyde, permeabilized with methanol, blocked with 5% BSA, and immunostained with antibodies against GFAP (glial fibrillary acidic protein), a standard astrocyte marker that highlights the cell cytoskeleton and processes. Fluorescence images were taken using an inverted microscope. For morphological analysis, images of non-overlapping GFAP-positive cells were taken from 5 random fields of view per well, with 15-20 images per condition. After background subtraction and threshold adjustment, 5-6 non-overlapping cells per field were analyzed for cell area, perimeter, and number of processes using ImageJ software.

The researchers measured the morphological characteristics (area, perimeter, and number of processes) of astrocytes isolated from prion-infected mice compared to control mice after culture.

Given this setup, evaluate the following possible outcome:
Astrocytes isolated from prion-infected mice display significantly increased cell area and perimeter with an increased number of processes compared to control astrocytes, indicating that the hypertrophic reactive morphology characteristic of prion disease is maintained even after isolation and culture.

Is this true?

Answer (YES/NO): YES